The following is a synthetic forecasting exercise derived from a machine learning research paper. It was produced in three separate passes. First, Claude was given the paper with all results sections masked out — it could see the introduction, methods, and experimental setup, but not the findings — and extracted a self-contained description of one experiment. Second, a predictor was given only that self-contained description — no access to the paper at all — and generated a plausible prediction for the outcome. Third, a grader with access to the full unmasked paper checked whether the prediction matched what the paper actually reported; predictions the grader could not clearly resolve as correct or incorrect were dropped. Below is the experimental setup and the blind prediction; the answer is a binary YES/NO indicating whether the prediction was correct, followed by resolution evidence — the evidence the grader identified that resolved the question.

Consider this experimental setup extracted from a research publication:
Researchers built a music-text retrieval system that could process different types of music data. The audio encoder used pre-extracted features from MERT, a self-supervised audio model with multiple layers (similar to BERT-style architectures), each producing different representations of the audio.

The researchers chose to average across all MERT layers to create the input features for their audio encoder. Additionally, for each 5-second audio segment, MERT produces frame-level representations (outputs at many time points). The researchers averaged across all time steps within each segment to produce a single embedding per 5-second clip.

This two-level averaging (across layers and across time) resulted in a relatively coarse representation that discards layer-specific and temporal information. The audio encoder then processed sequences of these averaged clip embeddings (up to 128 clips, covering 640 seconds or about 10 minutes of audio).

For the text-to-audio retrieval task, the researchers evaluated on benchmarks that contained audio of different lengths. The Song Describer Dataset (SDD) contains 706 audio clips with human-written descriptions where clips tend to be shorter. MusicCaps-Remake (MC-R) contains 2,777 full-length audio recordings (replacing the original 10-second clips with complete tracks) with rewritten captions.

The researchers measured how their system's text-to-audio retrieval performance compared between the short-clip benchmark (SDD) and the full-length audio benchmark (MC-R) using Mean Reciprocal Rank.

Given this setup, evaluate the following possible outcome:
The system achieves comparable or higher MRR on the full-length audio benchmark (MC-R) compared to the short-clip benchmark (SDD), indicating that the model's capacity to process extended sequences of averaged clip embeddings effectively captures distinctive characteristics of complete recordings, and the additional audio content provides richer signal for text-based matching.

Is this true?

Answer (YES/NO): NO